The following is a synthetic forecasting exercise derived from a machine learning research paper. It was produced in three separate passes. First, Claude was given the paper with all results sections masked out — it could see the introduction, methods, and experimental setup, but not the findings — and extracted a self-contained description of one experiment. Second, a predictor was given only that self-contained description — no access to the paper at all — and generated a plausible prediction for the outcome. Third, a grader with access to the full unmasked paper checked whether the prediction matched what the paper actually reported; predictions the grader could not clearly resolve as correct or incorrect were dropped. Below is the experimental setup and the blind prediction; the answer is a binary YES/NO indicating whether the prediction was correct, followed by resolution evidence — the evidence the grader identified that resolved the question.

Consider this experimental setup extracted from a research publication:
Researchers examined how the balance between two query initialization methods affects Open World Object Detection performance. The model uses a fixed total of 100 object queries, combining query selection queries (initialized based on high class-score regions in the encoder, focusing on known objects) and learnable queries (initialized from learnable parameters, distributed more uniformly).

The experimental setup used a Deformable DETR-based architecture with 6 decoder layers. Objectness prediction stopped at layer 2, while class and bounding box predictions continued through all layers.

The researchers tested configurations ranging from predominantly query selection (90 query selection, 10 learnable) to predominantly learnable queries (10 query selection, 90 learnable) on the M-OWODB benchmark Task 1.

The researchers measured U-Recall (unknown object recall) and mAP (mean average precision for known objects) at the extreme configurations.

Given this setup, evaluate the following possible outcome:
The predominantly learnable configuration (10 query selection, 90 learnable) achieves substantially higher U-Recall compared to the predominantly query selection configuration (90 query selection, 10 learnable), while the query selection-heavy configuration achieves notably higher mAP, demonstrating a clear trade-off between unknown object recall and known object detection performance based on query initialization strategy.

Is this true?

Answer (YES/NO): NO